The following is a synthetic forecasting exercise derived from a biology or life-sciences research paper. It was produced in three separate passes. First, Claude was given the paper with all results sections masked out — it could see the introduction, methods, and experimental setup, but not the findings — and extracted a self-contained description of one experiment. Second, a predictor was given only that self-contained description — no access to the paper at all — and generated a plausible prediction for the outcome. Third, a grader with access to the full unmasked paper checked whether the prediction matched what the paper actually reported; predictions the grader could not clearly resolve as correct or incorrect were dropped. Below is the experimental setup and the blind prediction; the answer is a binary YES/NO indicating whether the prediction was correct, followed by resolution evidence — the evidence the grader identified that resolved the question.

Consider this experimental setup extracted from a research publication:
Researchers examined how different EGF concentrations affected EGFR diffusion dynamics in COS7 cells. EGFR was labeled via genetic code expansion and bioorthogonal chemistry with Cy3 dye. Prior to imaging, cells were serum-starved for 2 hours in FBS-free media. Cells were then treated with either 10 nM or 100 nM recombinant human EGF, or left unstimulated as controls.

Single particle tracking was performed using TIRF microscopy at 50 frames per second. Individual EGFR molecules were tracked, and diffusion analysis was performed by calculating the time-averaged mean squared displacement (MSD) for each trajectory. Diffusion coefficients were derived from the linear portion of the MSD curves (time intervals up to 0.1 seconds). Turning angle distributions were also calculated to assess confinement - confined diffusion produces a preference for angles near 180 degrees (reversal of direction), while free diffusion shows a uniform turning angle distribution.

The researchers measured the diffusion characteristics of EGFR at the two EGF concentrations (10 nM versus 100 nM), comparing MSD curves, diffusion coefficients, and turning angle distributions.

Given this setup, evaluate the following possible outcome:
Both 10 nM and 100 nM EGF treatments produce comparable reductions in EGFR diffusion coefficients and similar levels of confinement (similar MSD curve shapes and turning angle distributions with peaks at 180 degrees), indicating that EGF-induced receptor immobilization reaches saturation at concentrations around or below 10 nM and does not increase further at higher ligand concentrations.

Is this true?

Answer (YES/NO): NO